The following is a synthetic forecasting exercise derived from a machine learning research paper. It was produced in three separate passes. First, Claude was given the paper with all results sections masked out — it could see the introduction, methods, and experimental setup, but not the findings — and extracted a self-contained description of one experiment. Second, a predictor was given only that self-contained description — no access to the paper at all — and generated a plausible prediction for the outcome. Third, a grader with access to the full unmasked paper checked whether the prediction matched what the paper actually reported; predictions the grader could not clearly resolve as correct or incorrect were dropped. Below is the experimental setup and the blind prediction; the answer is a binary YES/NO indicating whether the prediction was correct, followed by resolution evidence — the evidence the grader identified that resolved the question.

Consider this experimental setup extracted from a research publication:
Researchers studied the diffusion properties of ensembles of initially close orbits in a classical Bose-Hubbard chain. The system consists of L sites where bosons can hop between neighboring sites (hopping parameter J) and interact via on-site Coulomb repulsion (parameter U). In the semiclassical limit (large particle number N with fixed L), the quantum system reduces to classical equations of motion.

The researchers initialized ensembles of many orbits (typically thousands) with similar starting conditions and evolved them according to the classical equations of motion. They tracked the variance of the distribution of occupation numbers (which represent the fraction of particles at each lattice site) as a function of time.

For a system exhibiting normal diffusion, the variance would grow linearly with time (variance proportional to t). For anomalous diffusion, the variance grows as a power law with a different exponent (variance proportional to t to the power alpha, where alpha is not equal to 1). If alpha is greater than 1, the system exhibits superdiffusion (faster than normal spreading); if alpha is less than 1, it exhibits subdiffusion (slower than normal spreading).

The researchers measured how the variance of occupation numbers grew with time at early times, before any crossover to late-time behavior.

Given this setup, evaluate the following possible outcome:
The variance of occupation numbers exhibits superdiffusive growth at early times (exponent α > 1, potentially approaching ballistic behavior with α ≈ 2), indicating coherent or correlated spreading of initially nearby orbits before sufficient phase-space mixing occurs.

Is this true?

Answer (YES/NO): YES